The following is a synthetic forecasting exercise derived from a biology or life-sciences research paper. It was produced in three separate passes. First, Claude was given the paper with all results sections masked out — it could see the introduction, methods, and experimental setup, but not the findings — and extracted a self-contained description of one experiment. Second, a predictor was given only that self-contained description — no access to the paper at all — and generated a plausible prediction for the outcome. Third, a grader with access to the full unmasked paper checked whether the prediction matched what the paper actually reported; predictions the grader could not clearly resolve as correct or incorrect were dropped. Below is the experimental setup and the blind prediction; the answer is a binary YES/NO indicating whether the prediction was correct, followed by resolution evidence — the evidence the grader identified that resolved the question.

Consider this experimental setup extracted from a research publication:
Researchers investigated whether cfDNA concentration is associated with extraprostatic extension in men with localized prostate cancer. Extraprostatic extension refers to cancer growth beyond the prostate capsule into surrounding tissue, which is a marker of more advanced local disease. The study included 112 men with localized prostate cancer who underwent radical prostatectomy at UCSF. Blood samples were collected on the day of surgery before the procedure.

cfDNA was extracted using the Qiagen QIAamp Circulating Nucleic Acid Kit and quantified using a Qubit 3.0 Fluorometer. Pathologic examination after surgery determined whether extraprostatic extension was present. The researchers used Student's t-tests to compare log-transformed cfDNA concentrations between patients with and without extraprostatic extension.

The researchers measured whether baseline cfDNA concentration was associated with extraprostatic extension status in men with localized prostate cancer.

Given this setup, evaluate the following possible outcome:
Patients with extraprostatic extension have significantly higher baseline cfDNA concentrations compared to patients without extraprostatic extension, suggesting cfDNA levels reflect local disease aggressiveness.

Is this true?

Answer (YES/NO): NO